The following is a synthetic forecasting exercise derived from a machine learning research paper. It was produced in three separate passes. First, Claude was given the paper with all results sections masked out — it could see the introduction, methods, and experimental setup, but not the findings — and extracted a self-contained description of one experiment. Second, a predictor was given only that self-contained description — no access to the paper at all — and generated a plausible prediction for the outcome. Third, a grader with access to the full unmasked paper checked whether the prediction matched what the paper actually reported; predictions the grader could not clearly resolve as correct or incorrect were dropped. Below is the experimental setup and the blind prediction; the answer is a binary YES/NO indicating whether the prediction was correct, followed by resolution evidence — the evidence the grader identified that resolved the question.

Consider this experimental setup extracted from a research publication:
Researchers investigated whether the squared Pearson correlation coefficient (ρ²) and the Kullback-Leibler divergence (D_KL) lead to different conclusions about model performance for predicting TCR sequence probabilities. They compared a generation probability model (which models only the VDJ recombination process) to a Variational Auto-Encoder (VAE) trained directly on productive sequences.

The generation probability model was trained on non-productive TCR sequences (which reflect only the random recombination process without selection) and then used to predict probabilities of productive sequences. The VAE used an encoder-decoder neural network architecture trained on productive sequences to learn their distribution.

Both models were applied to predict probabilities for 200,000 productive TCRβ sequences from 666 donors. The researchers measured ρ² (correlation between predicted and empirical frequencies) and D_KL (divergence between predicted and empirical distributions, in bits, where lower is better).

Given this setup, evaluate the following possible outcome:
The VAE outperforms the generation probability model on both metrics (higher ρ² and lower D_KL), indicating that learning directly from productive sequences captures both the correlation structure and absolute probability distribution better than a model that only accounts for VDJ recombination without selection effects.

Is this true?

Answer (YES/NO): NO